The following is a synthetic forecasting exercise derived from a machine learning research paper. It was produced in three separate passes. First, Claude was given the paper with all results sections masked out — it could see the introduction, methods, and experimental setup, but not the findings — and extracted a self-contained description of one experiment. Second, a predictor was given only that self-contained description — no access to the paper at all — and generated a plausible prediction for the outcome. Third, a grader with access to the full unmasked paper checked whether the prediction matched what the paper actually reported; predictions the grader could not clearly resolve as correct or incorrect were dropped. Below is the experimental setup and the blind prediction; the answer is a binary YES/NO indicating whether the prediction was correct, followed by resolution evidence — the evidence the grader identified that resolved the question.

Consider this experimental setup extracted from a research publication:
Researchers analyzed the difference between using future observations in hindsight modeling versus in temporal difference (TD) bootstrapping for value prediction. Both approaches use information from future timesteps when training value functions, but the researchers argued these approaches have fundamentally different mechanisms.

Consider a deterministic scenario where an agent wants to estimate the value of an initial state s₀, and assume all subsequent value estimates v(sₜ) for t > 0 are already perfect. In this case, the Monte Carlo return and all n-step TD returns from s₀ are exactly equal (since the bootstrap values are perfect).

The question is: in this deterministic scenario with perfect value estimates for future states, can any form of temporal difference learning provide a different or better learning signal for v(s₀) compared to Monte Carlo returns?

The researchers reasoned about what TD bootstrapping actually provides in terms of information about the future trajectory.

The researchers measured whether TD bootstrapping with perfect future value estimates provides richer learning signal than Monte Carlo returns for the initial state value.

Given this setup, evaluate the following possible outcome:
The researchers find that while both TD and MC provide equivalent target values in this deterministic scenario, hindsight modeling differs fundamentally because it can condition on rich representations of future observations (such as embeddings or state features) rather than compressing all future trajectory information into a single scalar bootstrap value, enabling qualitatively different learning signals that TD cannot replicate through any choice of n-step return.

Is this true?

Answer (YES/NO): YES